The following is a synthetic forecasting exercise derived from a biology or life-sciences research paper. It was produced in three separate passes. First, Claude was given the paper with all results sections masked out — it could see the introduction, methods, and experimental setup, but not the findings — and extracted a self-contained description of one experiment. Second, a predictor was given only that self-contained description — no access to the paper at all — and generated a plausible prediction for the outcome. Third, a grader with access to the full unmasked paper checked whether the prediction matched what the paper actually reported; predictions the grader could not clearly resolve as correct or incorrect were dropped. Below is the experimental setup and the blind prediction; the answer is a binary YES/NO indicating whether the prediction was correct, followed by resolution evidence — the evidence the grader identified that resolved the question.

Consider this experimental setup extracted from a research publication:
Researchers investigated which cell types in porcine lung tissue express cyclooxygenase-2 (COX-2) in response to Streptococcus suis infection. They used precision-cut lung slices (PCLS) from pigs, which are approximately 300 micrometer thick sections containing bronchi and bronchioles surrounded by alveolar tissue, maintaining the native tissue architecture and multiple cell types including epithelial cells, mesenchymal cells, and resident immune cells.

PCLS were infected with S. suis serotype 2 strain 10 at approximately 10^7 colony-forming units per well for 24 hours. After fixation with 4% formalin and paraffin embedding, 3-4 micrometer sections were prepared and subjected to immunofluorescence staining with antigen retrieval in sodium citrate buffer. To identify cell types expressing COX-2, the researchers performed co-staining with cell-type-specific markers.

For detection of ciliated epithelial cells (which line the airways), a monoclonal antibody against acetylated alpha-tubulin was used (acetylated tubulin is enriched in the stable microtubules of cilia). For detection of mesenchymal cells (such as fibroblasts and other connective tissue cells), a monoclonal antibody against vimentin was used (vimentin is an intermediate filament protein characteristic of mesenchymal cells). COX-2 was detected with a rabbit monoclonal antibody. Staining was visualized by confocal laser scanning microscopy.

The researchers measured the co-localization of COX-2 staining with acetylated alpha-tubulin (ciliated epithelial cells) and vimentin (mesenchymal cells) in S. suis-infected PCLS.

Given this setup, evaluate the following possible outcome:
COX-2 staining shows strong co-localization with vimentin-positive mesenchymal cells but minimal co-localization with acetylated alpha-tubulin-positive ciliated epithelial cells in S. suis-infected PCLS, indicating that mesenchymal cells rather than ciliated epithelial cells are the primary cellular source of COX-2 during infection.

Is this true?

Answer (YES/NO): YES